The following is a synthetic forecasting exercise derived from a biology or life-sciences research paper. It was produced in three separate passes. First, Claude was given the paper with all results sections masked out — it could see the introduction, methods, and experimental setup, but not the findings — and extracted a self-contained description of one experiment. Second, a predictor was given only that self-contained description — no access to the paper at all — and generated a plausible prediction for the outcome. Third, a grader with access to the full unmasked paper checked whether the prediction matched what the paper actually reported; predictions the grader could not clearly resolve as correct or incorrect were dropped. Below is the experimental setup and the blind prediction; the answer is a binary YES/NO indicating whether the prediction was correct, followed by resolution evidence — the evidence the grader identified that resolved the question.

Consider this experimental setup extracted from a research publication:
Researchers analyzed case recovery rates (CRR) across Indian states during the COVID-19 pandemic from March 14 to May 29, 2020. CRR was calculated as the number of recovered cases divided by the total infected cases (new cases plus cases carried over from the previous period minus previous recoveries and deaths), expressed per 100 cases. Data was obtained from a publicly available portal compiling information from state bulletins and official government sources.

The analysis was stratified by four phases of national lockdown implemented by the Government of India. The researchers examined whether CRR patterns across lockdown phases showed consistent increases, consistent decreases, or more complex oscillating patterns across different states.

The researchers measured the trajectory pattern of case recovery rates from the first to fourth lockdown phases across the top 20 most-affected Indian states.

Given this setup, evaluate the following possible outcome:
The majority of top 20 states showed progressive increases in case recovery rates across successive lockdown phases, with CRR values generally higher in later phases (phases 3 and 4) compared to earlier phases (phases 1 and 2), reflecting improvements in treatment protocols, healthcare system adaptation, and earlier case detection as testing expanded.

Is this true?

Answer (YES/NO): NO